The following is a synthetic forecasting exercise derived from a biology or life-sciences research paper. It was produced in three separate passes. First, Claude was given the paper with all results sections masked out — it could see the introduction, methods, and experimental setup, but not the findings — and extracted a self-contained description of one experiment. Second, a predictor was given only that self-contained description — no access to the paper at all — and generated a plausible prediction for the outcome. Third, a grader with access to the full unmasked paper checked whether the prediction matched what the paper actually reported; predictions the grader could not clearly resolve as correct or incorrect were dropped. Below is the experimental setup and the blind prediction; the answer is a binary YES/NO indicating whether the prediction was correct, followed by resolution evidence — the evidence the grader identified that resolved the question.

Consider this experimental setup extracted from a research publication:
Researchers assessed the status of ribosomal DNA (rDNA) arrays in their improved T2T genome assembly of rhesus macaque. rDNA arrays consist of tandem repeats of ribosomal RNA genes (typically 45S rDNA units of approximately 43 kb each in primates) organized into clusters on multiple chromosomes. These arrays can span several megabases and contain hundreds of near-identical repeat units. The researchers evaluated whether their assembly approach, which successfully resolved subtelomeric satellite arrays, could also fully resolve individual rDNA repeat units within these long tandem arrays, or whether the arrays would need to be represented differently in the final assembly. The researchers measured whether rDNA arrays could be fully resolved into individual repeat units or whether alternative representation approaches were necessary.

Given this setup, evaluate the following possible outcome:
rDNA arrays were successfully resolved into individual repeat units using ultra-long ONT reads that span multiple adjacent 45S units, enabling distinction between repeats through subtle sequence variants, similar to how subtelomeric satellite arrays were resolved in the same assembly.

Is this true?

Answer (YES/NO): NO